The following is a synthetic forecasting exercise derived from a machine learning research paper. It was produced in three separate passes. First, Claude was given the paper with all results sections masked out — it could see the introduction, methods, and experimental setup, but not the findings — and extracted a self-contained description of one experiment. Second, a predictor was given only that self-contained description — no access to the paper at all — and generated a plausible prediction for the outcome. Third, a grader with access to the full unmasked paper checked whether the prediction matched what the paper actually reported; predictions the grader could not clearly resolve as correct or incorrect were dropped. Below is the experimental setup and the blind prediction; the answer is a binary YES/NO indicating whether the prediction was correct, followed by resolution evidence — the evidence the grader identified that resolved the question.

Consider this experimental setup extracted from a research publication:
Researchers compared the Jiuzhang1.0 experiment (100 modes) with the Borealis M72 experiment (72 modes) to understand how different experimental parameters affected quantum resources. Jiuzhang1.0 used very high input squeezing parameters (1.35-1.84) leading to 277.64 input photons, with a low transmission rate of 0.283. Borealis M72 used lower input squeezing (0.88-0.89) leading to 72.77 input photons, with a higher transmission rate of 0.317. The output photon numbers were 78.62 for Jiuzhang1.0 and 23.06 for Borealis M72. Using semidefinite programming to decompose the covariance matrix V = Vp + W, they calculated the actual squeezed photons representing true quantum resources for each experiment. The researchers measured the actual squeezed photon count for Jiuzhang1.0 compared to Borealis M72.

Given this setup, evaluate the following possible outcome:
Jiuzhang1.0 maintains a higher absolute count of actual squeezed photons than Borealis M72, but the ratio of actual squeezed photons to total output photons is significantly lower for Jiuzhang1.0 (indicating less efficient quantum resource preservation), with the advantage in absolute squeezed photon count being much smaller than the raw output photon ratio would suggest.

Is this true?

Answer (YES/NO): NO